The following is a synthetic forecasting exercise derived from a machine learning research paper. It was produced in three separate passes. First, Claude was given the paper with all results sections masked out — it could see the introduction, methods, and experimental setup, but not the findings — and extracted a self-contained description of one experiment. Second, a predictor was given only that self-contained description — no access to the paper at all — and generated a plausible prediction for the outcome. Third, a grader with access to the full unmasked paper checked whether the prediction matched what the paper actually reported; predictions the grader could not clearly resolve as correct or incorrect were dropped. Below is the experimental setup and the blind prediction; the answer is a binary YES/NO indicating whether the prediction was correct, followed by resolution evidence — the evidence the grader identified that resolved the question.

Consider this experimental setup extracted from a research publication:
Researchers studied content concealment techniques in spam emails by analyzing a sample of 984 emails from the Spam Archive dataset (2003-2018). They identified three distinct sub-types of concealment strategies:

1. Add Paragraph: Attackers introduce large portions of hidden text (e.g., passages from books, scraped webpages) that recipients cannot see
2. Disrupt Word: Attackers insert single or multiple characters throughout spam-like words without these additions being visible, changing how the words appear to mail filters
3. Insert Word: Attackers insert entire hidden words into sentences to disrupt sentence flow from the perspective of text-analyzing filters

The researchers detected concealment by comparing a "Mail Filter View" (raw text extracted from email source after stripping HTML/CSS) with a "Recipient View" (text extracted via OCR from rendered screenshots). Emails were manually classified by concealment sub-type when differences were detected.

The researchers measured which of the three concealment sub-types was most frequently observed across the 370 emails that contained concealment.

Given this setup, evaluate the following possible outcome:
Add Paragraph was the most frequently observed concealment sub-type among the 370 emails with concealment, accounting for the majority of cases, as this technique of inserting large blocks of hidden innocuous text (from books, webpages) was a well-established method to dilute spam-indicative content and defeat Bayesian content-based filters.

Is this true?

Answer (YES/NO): YES